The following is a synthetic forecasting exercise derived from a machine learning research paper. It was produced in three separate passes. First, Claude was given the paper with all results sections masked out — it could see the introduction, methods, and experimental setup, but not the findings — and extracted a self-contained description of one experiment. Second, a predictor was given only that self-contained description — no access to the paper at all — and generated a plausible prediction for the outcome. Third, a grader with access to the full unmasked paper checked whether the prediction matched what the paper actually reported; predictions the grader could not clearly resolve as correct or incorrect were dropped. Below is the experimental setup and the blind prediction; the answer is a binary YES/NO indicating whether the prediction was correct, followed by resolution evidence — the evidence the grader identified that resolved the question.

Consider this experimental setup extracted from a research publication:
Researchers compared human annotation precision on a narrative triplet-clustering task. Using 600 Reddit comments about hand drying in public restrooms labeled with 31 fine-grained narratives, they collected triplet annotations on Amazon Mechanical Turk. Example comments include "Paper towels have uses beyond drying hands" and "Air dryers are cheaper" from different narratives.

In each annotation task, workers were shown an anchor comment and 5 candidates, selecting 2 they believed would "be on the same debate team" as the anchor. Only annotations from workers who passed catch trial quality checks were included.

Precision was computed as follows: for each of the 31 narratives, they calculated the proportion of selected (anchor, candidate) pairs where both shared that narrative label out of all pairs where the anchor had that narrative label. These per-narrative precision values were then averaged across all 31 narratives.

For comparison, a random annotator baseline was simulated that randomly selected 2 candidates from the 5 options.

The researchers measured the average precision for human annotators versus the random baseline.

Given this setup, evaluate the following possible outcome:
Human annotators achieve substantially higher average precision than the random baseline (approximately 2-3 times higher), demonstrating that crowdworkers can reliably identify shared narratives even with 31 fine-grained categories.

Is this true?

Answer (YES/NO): NO